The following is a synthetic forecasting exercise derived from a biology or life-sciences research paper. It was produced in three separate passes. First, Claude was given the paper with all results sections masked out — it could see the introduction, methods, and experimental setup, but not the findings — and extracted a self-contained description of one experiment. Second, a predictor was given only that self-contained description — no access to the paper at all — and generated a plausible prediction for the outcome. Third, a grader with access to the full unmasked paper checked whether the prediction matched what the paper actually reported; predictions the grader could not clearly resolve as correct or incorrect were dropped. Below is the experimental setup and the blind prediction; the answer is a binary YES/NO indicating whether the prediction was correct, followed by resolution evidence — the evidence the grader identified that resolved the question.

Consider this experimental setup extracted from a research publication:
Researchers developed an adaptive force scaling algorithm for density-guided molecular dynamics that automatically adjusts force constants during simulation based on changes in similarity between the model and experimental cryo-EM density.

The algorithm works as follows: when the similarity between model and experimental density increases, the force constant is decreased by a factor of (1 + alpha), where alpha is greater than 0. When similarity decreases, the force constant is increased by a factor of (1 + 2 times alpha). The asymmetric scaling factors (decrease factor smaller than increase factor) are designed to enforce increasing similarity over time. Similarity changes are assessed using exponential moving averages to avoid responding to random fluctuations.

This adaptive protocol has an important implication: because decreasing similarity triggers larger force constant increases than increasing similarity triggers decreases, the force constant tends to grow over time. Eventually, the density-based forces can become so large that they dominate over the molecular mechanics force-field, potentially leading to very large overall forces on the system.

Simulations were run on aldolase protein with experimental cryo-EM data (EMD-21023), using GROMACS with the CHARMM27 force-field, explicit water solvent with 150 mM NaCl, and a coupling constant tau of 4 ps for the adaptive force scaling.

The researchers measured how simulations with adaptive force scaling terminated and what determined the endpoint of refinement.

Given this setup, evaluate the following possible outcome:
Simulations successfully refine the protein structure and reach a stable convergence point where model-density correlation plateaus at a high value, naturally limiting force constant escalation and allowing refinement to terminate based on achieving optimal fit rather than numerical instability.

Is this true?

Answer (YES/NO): NO